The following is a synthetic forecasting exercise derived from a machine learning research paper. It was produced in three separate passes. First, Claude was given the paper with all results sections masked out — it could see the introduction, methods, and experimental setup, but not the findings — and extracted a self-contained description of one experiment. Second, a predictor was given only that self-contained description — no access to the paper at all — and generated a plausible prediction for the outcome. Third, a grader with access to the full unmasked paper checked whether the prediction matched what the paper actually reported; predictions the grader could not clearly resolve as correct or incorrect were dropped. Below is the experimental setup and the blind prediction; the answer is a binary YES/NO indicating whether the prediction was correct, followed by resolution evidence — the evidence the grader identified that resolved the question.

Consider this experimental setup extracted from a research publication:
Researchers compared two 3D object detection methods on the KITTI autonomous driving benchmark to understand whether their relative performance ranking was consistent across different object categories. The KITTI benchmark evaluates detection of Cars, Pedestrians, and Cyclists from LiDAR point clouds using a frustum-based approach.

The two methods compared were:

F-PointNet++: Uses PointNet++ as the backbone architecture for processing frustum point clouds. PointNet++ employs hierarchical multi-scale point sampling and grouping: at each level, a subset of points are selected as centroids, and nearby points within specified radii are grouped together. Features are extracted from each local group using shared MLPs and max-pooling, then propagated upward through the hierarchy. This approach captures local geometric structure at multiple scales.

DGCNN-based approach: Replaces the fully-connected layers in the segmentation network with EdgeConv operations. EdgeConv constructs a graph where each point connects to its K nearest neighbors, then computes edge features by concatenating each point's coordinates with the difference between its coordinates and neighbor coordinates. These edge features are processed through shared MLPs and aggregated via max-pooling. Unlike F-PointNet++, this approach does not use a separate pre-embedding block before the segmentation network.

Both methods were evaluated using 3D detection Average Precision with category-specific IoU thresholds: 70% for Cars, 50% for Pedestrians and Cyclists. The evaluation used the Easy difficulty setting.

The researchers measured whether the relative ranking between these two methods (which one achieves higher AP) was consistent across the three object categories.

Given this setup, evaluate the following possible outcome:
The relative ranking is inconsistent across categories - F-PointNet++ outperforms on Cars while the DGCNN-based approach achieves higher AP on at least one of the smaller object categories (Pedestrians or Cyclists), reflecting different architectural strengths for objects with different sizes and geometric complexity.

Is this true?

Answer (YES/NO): NO